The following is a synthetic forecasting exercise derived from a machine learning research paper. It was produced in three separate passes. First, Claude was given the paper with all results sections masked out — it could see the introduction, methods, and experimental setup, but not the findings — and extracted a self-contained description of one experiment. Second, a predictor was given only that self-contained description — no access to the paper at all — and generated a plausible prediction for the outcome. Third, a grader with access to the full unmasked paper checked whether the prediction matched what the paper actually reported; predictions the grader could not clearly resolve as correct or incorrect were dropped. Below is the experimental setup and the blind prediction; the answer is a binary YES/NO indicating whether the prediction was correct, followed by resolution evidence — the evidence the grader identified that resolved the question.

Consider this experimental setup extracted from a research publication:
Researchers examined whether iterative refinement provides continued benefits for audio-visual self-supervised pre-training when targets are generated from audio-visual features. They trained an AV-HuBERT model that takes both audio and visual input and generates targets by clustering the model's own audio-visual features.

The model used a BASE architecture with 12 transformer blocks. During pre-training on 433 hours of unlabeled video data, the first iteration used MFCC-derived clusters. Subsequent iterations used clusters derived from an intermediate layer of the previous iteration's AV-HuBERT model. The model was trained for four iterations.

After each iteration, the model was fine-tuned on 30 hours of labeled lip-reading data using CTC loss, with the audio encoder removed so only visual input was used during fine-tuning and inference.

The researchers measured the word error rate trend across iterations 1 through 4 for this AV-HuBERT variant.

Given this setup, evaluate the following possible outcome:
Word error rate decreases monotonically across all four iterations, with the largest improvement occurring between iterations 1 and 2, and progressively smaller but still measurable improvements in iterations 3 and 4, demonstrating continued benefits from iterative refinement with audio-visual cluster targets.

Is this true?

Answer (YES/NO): YES